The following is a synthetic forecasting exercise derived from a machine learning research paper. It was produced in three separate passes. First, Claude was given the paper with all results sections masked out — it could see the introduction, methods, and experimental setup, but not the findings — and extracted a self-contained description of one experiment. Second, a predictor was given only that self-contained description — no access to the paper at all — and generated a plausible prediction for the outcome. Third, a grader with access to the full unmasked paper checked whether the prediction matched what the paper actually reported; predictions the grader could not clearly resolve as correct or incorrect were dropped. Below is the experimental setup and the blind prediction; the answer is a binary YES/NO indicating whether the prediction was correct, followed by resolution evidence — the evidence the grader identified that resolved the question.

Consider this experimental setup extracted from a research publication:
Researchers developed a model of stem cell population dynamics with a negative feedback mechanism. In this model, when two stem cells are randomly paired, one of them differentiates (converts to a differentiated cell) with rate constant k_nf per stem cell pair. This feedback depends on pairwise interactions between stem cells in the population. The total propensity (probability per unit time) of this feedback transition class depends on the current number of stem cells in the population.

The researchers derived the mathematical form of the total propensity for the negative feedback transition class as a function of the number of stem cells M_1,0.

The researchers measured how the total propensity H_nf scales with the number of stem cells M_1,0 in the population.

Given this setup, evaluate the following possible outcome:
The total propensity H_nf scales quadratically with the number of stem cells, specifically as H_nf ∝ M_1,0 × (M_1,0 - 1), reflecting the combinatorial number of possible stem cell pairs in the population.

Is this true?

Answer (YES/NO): YES